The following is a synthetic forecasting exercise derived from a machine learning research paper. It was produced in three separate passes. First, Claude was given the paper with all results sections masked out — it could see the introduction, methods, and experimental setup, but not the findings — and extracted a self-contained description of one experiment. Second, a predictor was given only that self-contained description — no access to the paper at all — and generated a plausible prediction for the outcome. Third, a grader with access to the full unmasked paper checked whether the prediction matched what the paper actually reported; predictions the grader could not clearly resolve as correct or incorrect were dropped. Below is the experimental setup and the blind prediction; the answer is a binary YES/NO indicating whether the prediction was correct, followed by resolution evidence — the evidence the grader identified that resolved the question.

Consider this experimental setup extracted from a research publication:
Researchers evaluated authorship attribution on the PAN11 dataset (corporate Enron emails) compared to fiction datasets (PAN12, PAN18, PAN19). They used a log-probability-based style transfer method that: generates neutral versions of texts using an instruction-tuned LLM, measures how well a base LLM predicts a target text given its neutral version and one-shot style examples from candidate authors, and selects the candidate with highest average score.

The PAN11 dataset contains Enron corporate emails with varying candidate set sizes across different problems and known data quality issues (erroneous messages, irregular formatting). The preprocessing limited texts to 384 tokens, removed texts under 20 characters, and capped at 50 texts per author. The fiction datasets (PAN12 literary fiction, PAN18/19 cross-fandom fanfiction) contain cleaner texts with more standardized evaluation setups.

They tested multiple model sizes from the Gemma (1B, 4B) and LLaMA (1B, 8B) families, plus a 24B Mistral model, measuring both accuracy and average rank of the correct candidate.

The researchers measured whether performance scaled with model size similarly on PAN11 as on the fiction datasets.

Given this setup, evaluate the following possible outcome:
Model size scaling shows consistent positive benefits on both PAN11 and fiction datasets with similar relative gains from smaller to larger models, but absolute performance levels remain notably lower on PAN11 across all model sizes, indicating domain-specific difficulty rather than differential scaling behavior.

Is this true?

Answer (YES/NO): NO